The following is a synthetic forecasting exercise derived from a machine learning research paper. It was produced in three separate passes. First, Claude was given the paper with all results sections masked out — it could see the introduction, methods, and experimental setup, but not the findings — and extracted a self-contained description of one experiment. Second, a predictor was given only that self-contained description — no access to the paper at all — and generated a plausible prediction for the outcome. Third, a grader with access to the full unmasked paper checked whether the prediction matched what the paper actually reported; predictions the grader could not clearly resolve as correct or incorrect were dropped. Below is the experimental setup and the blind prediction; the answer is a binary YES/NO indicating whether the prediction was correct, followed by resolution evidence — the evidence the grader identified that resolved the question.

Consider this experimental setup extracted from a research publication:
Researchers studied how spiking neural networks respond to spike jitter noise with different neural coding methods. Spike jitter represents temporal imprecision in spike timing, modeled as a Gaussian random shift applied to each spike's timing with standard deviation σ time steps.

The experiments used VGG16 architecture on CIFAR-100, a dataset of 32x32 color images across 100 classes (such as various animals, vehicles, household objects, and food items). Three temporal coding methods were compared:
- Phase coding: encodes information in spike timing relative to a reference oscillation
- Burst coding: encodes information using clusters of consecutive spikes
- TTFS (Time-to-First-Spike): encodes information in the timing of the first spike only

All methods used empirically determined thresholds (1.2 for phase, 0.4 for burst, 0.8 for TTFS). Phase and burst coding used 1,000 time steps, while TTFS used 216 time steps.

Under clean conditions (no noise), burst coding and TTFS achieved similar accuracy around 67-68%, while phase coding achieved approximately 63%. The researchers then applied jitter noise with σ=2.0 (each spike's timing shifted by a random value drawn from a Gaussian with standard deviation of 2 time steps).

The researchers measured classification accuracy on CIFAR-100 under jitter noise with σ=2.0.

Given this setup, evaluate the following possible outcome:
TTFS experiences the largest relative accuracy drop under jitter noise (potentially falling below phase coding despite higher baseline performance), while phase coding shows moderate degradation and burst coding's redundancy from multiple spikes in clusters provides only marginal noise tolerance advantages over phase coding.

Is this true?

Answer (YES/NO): NO